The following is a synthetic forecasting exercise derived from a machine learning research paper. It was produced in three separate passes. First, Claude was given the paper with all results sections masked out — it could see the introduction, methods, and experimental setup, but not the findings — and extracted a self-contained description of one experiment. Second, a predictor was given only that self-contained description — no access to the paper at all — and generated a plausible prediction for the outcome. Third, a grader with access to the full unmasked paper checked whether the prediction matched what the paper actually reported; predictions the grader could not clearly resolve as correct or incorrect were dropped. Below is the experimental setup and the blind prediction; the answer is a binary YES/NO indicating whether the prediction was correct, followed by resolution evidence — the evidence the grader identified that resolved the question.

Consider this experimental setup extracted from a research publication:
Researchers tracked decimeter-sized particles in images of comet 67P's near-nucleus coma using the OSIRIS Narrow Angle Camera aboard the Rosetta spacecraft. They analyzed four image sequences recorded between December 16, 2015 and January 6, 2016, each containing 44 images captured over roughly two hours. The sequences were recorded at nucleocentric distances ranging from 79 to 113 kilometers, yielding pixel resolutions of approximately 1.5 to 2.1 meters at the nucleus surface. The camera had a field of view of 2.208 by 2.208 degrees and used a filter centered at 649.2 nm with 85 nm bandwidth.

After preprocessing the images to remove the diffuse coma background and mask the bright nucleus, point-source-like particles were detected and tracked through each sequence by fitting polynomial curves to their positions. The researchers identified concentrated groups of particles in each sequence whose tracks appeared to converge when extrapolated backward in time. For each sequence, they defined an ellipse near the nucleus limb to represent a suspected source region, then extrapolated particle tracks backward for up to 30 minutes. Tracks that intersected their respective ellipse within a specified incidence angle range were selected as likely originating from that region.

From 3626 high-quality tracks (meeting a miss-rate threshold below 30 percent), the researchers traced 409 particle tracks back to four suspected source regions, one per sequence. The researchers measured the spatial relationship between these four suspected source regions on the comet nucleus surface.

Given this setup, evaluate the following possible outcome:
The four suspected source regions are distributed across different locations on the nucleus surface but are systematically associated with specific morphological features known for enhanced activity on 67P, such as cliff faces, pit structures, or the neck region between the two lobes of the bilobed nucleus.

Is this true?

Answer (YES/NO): NO